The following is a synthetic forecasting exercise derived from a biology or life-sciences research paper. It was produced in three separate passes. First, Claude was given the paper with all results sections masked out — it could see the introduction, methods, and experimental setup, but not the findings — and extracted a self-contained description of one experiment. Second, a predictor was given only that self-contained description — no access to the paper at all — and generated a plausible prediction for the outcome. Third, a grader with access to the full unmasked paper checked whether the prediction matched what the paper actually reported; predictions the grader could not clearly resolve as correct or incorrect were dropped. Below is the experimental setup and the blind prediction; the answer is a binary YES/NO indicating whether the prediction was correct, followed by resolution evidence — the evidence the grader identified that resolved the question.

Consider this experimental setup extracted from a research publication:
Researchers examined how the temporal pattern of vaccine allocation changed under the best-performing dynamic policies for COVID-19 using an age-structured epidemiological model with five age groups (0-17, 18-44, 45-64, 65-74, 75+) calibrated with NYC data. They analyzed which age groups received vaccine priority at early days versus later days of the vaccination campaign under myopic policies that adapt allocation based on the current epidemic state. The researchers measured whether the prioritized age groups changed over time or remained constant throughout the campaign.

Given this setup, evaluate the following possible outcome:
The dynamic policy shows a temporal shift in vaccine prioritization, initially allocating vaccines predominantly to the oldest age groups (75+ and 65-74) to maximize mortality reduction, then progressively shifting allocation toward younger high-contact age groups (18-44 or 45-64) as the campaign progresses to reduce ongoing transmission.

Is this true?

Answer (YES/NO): YES